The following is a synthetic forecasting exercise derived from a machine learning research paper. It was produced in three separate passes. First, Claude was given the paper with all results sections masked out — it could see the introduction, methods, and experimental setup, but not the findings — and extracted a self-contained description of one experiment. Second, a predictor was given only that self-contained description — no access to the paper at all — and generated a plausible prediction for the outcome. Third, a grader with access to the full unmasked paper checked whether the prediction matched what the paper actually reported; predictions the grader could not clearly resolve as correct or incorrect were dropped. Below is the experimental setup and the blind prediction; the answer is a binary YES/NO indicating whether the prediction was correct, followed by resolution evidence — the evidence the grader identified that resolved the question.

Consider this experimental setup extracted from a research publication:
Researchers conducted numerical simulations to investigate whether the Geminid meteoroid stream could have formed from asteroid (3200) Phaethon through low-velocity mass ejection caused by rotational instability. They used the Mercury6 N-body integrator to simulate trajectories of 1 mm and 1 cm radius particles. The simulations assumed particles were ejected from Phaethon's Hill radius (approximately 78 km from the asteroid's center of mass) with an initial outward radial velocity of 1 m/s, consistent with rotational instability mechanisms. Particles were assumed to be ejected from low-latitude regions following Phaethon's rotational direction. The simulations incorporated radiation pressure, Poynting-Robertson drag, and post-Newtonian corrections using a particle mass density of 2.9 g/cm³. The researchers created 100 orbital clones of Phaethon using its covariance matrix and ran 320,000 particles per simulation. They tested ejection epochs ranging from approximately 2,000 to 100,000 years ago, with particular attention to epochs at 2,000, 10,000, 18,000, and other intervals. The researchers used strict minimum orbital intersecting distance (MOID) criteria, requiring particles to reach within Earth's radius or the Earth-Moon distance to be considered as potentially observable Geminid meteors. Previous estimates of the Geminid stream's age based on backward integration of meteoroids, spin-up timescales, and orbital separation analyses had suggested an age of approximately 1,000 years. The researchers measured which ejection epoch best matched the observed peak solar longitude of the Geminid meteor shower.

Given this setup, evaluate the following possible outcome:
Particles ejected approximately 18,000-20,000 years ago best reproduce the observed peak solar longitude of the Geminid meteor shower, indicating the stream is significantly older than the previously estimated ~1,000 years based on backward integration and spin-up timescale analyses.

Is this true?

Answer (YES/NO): YES